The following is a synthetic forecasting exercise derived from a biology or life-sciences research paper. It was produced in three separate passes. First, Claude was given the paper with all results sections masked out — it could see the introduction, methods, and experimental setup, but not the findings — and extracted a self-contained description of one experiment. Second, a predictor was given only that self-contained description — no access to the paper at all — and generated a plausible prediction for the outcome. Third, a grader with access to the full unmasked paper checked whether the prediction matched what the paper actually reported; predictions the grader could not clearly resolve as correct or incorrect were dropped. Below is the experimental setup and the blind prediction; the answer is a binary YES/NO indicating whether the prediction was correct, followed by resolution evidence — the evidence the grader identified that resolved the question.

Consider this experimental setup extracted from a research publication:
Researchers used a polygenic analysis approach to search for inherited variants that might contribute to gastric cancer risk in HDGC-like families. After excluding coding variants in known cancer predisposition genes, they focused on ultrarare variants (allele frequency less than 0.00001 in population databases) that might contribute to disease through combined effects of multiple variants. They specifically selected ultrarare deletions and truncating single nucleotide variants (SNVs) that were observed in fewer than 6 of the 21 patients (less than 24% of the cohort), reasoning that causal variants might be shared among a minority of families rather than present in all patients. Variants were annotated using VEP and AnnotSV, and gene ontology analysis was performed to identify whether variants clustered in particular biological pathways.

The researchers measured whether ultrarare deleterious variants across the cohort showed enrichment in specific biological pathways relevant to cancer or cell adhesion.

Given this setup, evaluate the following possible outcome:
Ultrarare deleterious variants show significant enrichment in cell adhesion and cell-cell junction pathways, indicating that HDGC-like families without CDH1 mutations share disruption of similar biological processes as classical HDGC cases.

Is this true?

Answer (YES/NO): NO